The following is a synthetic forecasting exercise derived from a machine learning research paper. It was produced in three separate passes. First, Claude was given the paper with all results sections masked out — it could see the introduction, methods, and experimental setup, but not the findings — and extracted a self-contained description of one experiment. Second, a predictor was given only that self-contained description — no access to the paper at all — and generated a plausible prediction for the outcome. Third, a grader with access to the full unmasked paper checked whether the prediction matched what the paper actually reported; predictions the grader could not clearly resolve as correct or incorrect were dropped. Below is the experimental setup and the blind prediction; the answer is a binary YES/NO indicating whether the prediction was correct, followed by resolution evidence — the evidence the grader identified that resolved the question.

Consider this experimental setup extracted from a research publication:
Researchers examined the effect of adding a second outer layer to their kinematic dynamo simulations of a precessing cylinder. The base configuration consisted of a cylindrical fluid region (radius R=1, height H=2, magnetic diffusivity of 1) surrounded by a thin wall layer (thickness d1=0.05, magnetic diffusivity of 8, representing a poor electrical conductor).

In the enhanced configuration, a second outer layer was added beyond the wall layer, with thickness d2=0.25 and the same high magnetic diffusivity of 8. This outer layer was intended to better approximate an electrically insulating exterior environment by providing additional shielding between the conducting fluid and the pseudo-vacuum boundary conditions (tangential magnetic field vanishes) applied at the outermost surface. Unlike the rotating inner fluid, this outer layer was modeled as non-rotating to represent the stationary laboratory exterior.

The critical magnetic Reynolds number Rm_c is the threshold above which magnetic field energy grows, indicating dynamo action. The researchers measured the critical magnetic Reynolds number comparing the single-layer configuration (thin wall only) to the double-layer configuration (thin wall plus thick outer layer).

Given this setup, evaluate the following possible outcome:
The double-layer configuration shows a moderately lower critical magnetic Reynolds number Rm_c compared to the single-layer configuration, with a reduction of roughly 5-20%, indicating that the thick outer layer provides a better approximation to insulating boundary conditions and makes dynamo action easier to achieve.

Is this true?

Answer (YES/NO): NO